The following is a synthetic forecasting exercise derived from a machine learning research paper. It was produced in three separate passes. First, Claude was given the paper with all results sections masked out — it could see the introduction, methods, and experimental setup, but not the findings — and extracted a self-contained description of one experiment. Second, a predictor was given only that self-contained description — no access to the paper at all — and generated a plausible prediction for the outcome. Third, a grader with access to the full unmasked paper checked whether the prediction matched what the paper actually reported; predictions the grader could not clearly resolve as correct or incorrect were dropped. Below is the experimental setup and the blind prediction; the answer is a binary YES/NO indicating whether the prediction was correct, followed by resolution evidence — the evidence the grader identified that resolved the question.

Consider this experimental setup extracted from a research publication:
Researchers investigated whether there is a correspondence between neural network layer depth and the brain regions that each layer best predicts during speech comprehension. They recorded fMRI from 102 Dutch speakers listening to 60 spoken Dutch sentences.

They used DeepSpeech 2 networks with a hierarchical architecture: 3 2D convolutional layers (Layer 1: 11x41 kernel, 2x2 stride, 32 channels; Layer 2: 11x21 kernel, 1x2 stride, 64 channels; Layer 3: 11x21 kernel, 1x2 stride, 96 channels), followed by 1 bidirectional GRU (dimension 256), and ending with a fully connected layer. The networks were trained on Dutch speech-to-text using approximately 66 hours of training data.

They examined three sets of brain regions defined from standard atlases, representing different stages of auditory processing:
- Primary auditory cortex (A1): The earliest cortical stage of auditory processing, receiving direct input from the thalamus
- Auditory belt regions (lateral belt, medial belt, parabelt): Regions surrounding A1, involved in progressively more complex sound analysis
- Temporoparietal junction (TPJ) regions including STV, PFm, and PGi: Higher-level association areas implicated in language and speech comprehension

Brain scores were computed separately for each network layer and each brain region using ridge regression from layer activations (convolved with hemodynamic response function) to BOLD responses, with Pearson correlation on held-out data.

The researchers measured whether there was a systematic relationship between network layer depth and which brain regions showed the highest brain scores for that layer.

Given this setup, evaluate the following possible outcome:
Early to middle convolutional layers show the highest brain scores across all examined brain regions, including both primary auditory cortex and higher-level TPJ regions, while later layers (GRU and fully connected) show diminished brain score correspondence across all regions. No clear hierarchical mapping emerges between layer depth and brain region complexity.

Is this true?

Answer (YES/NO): NO